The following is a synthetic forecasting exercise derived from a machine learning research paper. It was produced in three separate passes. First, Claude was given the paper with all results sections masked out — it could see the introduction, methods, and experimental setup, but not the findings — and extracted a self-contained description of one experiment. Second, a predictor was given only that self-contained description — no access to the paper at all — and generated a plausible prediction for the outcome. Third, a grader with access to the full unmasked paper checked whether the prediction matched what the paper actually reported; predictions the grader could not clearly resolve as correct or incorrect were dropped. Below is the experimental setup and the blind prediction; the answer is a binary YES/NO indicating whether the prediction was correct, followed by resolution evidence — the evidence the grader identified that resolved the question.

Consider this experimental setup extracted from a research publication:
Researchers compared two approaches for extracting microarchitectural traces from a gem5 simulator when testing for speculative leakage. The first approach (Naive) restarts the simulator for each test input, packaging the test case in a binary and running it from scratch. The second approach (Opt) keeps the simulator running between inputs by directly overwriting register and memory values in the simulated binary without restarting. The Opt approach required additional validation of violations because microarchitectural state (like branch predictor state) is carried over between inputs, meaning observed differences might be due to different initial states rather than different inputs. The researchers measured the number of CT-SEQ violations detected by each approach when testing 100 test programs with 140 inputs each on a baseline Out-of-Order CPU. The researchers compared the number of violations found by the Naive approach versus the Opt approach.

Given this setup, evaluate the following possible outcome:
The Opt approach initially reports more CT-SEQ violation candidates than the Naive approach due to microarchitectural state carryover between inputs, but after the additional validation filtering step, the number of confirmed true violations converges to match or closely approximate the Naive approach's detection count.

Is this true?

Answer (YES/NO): NO